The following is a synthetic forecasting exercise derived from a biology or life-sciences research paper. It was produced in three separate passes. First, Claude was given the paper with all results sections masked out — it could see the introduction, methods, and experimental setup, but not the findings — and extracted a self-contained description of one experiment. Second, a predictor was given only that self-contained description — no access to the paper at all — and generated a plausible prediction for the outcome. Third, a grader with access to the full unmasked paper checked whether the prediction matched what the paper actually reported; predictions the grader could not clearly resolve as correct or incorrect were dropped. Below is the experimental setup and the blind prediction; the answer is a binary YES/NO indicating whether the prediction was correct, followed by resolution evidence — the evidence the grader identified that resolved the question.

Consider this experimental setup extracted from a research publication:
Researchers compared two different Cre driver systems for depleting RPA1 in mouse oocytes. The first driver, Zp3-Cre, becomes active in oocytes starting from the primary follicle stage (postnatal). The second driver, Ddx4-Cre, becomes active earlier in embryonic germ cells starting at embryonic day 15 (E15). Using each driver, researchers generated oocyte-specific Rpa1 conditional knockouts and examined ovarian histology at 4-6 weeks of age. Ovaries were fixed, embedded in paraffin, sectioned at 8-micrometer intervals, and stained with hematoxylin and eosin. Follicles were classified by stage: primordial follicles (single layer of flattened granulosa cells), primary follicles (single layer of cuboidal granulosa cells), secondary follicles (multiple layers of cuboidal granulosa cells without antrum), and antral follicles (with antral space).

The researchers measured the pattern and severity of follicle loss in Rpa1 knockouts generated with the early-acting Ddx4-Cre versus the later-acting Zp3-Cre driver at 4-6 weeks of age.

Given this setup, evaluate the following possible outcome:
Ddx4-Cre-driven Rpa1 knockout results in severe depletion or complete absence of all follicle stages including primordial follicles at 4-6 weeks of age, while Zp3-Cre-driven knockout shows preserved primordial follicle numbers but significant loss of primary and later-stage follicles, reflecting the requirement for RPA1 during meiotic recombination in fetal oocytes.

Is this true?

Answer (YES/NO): NO